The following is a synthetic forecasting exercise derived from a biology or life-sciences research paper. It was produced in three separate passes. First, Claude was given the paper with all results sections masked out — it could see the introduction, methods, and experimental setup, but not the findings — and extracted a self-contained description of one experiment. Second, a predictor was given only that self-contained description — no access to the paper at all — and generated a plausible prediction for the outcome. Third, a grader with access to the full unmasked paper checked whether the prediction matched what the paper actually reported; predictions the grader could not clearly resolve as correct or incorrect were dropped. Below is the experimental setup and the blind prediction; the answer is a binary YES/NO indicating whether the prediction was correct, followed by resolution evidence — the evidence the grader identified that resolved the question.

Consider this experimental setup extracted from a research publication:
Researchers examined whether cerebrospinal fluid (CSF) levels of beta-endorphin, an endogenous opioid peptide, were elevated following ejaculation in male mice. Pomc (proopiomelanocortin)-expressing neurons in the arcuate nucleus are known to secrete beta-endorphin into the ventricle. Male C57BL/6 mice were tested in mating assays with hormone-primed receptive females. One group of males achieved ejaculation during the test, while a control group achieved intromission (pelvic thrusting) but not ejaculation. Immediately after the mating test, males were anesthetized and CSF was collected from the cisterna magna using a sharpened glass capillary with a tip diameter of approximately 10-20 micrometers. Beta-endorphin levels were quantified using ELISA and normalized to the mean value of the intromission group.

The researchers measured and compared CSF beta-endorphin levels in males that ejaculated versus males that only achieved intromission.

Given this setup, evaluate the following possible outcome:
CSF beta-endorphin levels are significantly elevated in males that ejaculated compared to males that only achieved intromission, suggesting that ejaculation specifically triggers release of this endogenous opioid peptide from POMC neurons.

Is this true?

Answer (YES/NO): YES